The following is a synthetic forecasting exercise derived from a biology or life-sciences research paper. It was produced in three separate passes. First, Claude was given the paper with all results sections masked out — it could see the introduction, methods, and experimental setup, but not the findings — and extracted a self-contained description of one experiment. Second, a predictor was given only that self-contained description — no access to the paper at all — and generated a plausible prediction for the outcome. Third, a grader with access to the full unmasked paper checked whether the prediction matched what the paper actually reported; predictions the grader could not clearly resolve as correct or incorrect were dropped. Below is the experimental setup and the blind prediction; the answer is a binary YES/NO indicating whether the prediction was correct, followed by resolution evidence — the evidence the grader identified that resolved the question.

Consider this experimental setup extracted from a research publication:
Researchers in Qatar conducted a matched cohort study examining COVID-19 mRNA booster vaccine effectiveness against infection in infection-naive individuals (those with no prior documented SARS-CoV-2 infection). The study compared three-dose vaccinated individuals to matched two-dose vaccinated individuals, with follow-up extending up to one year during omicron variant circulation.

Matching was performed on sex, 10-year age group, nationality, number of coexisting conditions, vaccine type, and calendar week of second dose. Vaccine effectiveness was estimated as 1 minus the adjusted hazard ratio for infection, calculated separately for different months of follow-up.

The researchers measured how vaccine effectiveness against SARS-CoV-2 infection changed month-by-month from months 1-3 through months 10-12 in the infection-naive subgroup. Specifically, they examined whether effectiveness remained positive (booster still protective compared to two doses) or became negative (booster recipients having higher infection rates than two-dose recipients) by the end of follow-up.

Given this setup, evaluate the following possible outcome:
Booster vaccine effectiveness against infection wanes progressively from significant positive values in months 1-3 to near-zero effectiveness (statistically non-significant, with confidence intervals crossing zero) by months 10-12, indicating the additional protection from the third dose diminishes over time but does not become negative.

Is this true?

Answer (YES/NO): NO